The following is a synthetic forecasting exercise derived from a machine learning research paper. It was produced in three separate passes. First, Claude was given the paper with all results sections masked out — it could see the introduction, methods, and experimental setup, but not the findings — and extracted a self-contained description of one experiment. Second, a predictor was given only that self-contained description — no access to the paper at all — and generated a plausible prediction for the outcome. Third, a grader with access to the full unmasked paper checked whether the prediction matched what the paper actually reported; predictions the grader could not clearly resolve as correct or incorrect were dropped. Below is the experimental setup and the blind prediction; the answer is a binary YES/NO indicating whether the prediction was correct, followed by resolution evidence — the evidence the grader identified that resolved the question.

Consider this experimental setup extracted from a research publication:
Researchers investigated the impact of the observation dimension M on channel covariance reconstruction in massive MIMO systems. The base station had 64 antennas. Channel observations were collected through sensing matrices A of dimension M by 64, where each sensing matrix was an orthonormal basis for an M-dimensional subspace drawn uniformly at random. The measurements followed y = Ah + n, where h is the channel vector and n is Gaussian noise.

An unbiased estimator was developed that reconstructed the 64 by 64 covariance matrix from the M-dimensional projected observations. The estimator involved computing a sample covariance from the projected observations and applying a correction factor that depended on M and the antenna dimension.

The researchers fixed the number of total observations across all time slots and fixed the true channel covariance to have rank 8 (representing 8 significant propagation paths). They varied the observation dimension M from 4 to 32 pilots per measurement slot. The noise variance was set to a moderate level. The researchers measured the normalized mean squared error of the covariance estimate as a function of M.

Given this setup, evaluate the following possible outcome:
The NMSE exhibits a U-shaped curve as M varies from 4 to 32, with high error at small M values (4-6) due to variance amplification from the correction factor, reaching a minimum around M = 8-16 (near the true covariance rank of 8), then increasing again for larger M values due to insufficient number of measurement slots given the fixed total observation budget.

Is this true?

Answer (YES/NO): NO